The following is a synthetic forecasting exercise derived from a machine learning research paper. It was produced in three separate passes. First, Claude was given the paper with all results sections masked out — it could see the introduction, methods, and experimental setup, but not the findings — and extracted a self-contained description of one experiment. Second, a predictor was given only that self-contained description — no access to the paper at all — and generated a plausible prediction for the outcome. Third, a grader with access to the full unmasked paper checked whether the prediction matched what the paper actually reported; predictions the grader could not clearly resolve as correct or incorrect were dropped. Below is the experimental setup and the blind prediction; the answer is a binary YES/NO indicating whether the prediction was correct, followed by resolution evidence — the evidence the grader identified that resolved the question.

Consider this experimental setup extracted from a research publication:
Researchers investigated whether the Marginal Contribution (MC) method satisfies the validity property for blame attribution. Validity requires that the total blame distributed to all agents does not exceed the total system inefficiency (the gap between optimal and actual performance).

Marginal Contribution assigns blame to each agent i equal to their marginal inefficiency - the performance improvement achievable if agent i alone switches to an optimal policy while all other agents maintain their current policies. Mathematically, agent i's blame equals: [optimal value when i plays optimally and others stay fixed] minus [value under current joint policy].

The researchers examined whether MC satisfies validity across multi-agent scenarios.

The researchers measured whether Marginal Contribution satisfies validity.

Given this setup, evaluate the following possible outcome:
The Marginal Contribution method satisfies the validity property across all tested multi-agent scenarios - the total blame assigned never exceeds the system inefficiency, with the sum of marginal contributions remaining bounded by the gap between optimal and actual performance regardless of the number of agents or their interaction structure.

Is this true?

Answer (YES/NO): NO